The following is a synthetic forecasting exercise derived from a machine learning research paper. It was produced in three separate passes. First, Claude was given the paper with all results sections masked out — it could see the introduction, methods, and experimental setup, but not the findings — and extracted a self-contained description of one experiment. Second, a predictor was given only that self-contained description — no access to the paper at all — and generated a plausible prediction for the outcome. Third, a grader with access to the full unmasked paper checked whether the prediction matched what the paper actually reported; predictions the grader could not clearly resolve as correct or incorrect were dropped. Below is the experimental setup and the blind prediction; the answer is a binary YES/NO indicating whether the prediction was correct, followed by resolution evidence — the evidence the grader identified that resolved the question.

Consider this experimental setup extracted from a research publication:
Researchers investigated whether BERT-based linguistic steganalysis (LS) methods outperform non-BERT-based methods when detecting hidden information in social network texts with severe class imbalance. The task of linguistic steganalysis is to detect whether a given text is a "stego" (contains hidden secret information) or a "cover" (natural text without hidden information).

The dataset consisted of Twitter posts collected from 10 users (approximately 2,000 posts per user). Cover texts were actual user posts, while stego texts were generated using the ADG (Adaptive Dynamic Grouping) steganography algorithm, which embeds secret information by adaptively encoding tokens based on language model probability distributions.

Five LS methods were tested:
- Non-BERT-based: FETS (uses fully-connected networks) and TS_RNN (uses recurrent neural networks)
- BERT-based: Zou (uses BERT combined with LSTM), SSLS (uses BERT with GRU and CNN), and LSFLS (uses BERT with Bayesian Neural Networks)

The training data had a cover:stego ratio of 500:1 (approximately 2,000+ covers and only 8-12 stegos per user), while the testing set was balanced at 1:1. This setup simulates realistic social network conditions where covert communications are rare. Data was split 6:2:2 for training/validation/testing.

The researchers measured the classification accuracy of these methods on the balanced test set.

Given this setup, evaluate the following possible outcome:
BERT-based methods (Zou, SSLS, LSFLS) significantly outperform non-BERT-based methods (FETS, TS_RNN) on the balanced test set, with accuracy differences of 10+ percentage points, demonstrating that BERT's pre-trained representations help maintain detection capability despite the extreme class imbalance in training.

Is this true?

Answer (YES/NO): NO